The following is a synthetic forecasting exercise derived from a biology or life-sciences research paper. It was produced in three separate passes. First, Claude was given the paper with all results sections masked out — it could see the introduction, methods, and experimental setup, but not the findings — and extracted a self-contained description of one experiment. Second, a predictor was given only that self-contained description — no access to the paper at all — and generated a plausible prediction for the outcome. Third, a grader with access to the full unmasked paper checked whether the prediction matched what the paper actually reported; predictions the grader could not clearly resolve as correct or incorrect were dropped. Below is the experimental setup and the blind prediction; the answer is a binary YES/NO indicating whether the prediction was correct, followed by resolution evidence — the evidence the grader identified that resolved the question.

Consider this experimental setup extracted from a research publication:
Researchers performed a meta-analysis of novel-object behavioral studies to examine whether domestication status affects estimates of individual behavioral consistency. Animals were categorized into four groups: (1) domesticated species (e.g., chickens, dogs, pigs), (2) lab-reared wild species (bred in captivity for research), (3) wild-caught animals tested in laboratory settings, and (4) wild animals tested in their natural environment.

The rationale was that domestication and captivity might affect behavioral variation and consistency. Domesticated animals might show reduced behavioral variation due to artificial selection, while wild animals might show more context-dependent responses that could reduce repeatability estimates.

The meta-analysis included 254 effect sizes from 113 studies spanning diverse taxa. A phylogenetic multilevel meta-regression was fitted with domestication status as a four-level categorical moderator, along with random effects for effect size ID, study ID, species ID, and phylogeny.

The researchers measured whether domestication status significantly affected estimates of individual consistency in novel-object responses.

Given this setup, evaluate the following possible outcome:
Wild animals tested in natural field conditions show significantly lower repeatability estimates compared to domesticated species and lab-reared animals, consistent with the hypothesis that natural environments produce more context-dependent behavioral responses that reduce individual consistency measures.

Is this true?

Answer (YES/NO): NO